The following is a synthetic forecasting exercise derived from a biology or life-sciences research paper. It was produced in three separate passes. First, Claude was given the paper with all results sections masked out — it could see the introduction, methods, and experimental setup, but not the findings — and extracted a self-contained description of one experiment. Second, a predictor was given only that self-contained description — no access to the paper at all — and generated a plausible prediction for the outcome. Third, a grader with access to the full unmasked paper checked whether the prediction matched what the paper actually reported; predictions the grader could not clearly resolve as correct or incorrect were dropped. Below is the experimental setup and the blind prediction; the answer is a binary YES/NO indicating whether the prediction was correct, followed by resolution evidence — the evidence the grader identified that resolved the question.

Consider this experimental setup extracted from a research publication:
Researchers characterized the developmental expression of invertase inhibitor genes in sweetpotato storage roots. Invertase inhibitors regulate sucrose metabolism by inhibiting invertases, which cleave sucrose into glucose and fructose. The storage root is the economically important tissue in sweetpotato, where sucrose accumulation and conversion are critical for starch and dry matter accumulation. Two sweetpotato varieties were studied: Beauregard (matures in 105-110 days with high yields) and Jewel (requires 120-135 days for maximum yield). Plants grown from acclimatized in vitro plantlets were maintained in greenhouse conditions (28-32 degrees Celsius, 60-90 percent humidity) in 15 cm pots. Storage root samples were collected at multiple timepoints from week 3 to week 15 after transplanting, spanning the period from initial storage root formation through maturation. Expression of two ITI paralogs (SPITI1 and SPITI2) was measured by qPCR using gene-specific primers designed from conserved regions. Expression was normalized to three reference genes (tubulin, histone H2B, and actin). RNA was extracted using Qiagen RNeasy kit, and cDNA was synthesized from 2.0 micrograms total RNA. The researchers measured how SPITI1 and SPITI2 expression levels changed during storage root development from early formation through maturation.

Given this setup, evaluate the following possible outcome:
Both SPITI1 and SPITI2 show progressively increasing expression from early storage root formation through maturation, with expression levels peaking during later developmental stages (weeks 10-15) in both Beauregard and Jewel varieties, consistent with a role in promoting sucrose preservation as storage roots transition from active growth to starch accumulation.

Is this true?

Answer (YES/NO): NO